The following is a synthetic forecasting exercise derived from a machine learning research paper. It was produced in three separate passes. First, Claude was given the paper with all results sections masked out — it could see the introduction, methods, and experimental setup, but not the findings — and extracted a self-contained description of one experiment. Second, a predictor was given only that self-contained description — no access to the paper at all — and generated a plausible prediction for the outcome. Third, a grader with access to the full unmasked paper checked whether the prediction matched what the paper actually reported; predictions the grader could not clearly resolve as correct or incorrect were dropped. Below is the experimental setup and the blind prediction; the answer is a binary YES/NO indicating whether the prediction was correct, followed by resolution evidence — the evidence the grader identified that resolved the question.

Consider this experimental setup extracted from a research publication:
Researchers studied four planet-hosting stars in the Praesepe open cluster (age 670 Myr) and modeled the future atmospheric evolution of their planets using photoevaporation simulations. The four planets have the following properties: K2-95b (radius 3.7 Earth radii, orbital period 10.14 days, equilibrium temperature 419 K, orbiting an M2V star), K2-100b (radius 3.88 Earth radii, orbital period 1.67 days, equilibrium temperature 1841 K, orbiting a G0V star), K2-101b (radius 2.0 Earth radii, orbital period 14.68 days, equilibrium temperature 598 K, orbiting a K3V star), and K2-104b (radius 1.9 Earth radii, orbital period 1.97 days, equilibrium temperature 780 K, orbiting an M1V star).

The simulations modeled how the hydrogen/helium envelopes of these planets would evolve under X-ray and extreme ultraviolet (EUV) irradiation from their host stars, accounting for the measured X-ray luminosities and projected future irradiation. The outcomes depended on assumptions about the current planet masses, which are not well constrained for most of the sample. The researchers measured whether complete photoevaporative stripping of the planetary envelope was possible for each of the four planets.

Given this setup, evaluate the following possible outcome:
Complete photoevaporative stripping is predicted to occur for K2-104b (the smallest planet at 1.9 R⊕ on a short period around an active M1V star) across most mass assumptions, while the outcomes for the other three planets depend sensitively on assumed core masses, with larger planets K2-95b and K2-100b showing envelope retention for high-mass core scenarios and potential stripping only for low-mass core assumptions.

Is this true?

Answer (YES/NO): NO